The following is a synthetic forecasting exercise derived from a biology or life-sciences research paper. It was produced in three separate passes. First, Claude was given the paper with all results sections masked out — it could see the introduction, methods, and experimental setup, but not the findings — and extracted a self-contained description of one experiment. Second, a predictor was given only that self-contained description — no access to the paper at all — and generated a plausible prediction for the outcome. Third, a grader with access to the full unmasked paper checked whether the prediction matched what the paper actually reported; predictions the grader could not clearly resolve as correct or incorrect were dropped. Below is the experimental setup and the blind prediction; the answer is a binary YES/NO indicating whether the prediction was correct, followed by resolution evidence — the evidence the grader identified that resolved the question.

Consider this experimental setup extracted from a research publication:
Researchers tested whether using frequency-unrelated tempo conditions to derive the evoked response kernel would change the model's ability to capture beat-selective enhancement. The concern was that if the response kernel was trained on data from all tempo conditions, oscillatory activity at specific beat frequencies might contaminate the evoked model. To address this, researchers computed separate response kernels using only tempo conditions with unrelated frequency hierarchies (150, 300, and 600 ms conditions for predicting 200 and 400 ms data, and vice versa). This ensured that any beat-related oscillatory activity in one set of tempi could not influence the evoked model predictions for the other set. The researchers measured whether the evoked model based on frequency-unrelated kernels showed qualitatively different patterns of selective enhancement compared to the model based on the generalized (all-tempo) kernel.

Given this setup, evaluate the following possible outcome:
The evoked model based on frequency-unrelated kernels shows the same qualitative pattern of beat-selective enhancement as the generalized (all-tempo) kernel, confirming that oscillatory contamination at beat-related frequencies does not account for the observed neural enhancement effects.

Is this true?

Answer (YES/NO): YES